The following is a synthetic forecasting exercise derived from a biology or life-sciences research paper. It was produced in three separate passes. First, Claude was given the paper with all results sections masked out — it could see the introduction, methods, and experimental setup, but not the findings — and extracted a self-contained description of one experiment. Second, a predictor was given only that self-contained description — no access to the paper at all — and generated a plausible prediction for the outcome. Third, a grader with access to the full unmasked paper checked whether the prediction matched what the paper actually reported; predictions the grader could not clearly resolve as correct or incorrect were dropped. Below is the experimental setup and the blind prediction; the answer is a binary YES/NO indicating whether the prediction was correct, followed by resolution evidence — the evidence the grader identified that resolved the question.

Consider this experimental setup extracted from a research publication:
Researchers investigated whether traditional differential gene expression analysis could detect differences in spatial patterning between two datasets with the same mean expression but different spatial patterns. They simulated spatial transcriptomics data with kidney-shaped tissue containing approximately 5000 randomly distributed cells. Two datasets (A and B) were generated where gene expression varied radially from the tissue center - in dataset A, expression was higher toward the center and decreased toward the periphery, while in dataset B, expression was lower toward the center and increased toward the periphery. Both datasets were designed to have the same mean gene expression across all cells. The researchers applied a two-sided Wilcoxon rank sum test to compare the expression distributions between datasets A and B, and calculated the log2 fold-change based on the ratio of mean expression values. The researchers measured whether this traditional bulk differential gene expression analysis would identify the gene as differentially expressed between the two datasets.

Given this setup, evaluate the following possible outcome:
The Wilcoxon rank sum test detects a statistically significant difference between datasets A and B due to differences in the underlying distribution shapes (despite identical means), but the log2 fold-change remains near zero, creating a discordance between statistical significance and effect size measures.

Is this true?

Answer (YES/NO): NO